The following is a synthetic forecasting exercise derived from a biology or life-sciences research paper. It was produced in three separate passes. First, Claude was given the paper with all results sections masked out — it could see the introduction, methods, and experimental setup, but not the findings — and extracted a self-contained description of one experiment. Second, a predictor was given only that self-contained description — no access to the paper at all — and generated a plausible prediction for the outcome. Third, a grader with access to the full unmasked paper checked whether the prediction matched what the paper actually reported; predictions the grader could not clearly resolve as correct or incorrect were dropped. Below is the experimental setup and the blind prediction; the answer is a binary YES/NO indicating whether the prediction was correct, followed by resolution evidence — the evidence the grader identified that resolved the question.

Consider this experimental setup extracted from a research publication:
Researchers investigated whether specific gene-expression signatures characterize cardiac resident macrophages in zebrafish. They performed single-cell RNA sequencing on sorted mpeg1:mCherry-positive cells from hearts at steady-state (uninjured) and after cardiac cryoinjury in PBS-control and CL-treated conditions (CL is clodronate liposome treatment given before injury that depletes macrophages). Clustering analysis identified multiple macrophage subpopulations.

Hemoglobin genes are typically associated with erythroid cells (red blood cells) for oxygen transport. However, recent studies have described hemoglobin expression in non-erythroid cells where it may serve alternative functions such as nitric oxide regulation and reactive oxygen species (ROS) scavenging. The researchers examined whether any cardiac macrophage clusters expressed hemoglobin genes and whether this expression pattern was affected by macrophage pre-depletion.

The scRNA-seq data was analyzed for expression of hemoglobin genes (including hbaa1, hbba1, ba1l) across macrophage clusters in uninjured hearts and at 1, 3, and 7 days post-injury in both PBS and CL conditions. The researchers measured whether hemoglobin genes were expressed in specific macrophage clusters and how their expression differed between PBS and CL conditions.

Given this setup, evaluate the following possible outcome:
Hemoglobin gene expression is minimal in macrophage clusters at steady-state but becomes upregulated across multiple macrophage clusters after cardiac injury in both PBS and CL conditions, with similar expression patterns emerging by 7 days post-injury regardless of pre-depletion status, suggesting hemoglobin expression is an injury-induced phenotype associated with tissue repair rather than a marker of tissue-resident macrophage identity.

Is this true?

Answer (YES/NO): NO